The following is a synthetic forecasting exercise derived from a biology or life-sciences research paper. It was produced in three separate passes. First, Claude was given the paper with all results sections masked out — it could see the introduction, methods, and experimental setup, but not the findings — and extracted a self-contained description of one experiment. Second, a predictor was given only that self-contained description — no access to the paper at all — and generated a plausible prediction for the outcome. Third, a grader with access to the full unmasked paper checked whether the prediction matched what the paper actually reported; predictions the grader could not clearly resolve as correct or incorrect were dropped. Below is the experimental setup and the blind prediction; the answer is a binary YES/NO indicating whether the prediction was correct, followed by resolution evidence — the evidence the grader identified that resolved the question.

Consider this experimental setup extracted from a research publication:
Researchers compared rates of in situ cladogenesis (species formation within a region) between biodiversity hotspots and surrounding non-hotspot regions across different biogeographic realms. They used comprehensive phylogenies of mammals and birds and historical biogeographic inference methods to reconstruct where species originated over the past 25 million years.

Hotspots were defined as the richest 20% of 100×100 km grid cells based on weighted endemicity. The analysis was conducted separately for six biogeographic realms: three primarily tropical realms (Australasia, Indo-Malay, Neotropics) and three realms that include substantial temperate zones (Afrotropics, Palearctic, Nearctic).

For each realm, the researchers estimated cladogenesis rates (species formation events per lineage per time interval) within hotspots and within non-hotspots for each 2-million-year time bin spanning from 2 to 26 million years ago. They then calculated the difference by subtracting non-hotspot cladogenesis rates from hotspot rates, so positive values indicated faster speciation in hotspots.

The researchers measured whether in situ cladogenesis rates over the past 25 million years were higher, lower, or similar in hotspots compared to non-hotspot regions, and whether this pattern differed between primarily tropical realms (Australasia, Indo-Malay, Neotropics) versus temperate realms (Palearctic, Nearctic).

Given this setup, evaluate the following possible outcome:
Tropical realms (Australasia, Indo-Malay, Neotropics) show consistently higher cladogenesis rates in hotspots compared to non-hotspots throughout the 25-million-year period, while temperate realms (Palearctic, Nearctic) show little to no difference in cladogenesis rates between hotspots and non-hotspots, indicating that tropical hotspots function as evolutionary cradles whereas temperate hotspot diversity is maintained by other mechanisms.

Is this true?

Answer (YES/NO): YES